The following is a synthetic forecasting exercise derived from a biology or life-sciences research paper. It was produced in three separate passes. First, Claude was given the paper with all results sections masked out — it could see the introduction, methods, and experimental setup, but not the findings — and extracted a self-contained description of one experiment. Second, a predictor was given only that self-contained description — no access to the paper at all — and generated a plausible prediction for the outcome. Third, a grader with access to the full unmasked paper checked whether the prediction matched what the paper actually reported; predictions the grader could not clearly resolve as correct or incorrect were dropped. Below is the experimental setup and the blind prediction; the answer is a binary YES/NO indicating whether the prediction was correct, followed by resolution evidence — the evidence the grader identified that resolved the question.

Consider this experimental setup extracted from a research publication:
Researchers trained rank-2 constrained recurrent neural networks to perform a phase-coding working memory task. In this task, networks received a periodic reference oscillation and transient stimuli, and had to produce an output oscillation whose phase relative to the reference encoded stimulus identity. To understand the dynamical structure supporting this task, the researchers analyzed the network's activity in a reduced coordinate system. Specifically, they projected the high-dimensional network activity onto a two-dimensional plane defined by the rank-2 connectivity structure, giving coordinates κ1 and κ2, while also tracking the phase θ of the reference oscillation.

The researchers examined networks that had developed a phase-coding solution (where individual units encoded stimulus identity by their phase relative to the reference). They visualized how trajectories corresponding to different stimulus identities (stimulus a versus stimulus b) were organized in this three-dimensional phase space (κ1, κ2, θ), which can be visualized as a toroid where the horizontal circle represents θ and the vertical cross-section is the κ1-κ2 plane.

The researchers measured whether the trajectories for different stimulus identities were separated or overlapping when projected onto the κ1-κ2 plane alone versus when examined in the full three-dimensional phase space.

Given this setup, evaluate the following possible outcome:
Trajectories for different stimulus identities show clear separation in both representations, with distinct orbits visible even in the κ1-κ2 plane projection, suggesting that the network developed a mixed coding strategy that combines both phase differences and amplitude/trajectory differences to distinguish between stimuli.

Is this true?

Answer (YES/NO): NO